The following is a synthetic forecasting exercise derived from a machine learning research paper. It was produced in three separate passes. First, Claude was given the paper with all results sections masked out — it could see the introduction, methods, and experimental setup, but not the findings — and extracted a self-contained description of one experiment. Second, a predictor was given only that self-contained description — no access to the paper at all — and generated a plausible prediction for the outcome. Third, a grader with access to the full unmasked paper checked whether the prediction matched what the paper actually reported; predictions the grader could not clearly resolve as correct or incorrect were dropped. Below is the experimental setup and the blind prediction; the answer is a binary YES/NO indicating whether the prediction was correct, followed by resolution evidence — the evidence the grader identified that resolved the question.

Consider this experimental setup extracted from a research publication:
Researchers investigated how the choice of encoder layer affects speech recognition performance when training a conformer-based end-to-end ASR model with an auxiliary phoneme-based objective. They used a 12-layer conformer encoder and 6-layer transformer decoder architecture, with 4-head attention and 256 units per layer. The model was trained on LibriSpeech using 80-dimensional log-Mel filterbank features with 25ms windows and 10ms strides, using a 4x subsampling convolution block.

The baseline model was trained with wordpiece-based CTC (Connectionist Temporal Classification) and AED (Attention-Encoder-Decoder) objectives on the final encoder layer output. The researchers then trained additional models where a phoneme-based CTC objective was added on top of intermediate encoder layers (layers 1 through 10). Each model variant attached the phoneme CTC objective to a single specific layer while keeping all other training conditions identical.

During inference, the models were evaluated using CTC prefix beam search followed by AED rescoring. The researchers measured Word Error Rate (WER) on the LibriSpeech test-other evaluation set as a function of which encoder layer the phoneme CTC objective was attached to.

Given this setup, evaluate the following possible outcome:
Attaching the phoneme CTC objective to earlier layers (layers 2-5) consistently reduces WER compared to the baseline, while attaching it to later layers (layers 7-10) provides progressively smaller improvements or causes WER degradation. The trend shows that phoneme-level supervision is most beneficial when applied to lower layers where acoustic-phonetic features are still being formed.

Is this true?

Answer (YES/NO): NO